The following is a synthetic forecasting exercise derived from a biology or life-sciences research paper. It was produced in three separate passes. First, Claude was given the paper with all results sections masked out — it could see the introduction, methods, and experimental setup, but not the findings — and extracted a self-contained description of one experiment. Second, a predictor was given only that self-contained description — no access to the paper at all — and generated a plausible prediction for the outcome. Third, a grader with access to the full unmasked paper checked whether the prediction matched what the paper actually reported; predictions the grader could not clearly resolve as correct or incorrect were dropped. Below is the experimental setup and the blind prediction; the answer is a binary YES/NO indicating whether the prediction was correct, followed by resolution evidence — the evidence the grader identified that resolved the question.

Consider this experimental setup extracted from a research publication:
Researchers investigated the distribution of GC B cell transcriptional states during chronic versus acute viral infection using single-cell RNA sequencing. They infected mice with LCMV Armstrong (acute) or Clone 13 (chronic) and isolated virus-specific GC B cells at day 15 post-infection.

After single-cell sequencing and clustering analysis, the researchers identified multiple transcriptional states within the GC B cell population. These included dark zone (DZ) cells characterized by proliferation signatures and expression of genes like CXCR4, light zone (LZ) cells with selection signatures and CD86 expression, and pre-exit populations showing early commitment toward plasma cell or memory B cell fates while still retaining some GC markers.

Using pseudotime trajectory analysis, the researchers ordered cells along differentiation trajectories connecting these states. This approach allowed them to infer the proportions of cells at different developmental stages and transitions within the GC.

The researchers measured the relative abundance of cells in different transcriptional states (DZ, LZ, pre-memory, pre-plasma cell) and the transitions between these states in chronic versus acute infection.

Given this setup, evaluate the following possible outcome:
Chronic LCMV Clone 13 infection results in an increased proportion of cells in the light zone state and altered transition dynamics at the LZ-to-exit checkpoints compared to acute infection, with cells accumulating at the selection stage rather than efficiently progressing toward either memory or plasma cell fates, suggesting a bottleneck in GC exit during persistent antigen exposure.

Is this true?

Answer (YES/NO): NO